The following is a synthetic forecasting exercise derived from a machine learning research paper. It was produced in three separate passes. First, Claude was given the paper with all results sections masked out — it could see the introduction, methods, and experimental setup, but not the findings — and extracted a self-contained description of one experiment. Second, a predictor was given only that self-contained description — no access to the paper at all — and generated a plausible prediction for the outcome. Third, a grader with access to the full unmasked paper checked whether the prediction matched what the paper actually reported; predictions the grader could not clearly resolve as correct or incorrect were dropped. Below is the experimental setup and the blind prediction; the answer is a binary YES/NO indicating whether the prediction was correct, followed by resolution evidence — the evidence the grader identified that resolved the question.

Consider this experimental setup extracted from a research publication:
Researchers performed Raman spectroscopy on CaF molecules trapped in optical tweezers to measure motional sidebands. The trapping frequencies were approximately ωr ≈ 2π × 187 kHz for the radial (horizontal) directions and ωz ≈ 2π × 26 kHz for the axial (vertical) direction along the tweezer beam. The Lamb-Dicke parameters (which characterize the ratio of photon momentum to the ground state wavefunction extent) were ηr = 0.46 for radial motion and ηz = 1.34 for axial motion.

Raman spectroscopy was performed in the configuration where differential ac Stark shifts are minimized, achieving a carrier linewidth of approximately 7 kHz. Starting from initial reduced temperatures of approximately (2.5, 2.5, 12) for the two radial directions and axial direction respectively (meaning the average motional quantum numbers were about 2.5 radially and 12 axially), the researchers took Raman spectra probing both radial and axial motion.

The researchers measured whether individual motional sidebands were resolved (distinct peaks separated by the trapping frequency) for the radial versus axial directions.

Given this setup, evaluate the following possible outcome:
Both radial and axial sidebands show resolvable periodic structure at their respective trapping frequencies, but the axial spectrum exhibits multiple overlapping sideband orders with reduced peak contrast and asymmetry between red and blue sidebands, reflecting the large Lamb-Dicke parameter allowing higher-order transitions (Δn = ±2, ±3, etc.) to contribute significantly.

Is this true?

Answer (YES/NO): YES